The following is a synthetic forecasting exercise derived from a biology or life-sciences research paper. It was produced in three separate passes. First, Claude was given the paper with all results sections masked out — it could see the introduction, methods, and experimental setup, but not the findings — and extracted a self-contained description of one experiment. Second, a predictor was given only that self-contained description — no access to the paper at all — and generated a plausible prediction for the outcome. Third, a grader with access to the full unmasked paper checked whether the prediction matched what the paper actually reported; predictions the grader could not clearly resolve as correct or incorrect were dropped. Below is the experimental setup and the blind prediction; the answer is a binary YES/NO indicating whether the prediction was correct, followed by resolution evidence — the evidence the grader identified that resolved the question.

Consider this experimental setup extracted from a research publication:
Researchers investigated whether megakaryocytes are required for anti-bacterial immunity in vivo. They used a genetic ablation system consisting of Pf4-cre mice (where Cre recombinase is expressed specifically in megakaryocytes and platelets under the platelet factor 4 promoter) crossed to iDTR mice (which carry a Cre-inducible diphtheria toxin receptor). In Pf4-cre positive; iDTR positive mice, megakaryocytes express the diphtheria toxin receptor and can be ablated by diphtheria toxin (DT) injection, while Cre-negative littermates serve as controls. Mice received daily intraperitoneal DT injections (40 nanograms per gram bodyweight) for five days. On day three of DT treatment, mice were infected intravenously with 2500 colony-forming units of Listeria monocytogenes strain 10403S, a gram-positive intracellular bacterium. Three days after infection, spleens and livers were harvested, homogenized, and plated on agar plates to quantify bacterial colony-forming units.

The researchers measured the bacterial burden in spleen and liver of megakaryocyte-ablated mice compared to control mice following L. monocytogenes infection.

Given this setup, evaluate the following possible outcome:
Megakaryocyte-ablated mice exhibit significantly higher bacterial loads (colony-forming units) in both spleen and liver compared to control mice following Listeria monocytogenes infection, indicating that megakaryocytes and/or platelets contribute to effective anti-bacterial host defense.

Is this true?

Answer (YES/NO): YES